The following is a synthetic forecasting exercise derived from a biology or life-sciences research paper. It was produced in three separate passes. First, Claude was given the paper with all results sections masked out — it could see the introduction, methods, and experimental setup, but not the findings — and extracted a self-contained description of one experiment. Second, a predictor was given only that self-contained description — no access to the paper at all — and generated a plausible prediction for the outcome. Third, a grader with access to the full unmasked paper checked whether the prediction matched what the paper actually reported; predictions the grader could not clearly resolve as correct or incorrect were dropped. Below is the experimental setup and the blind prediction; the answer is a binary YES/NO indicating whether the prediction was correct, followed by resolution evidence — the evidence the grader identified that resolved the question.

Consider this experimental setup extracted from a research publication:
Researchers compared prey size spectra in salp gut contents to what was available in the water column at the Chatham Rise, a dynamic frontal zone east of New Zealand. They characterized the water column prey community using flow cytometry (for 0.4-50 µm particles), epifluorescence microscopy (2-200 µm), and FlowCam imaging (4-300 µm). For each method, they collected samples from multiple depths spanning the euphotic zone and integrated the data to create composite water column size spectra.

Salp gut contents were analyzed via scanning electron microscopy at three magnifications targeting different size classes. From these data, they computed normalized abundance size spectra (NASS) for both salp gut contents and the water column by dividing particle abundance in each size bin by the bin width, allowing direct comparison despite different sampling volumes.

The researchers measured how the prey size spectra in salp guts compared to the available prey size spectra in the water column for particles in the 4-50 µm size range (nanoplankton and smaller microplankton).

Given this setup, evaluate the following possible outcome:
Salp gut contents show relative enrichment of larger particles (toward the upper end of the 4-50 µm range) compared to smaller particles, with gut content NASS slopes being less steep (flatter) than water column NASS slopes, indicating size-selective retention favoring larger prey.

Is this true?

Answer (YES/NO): NO